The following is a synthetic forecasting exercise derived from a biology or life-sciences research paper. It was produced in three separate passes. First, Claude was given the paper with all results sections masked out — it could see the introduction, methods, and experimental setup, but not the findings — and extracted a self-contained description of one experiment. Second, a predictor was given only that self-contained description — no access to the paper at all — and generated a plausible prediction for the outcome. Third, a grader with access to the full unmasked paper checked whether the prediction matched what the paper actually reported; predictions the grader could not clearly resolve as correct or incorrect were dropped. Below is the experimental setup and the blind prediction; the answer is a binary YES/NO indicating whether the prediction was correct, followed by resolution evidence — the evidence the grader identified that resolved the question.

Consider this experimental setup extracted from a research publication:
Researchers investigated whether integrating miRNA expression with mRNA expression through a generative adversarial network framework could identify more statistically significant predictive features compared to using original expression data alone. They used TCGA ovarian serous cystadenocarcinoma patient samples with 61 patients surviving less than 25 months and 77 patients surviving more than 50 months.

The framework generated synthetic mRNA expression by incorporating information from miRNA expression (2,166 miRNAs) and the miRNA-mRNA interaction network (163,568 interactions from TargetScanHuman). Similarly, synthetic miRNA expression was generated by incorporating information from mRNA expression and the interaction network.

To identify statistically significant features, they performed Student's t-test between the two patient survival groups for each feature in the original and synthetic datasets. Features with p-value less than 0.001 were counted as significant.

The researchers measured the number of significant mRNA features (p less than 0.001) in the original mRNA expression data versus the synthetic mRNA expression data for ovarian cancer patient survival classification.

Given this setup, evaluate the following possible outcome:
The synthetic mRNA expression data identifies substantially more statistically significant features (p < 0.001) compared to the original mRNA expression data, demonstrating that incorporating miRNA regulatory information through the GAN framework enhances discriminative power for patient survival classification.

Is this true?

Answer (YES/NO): YES